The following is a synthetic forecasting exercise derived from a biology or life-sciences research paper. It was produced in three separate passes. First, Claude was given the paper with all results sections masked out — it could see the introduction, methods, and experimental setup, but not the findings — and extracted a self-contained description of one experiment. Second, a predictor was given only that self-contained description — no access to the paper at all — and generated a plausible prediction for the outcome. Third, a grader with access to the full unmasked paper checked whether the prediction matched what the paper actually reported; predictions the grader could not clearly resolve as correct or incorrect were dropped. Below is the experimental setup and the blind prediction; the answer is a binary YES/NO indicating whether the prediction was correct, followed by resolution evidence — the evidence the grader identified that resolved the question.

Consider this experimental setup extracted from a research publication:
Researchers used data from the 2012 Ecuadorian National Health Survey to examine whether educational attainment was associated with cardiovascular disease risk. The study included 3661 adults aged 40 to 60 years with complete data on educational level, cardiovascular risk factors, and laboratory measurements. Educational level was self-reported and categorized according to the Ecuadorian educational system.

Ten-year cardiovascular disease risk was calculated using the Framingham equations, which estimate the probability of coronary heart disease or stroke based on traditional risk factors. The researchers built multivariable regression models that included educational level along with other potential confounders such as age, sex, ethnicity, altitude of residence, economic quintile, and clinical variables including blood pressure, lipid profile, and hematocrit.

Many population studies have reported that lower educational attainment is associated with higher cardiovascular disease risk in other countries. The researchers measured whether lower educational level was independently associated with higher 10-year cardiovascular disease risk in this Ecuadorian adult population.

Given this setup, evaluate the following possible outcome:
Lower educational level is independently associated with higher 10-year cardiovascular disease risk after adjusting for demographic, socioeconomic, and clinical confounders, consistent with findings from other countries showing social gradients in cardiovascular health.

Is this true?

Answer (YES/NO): NO